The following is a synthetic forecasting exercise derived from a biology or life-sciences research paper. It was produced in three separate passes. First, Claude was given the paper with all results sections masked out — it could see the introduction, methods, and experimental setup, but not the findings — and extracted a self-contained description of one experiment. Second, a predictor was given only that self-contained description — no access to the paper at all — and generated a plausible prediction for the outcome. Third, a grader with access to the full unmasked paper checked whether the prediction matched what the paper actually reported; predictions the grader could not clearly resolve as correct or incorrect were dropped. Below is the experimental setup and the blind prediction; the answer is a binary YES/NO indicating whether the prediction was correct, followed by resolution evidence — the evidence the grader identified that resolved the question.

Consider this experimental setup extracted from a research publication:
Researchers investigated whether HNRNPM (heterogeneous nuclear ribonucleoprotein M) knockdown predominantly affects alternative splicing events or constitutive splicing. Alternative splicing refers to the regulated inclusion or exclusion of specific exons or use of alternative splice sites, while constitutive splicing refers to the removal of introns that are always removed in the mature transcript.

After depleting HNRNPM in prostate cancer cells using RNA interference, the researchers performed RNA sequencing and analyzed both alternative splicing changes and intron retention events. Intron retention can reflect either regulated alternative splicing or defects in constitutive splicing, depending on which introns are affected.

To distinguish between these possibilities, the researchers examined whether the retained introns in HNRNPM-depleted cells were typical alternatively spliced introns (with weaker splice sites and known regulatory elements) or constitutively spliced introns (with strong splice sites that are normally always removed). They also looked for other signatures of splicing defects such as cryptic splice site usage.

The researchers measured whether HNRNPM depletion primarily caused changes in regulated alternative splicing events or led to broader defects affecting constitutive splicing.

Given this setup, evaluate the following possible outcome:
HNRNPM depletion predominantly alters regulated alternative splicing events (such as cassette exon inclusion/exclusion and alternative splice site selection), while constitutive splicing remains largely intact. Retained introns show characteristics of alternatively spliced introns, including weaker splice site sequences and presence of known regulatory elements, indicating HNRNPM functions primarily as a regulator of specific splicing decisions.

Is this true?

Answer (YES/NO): YES